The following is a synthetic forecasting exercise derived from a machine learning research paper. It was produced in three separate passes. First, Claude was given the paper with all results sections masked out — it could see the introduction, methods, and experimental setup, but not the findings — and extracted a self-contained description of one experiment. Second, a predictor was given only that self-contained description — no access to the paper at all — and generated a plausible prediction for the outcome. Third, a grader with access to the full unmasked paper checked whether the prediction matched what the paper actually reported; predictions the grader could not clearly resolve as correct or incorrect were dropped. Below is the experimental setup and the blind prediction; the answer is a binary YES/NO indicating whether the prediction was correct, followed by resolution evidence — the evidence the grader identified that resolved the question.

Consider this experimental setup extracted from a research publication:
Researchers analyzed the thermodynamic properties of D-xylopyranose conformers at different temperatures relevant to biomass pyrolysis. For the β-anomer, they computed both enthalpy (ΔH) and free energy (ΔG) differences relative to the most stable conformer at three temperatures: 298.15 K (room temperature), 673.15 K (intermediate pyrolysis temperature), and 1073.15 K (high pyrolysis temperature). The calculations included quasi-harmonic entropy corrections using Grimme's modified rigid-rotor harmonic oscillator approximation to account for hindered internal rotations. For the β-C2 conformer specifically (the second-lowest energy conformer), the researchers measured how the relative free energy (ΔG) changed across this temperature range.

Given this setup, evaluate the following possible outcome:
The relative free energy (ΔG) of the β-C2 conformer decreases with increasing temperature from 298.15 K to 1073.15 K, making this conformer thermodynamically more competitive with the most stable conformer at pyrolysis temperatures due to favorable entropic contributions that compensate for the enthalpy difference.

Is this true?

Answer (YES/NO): YES